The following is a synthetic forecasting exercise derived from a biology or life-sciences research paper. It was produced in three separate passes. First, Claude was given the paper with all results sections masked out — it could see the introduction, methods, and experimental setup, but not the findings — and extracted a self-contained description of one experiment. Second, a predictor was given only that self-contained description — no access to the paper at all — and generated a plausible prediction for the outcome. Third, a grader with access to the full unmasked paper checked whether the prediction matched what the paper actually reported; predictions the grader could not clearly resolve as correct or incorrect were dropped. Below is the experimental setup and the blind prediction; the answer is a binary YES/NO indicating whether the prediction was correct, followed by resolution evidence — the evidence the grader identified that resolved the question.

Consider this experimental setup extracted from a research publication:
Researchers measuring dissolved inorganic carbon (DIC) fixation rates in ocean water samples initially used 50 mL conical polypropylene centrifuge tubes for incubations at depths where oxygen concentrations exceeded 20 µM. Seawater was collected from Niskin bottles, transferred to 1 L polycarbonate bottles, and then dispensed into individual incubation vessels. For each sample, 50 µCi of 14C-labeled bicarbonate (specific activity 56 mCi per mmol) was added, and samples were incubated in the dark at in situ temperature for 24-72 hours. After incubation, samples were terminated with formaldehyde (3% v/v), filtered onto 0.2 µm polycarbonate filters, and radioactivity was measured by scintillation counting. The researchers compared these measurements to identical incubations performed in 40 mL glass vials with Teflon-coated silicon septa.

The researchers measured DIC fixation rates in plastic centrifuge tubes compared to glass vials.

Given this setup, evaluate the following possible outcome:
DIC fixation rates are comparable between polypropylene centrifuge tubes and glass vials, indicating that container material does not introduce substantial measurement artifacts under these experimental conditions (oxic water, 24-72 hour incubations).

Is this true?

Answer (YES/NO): NO